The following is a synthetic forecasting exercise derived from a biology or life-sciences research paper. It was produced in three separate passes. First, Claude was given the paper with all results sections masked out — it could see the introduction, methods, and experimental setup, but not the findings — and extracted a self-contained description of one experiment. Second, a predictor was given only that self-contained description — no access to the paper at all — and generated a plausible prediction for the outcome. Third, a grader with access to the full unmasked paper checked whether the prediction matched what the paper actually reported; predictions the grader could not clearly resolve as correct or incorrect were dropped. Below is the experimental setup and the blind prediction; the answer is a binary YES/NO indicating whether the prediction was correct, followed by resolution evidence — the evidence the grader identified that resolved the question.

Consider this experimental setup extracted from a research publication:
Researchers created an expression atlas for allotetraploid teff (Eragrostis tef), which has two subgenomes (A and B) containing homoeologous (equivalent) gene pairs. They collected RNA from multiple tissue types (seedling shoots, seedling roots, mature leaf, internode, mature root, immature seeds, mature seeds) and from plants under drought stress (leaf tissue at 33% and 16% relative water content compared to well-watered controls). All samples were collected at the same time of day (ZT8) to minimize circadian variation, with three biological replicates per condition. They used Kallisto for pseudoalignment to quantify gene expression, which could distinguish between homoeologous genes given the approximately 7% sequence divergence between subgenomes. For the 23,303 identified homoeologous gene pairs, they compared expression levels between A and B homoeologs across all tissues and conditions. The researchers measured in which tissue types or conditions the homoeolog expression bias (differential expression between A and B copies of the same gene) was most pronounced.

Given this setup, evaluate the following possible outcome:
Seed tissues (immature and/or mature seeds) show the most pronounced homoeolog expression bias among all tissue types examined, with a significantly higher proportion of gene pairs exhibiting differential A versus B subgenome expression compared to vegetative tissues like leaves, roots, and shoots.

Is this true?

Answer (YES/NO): NO